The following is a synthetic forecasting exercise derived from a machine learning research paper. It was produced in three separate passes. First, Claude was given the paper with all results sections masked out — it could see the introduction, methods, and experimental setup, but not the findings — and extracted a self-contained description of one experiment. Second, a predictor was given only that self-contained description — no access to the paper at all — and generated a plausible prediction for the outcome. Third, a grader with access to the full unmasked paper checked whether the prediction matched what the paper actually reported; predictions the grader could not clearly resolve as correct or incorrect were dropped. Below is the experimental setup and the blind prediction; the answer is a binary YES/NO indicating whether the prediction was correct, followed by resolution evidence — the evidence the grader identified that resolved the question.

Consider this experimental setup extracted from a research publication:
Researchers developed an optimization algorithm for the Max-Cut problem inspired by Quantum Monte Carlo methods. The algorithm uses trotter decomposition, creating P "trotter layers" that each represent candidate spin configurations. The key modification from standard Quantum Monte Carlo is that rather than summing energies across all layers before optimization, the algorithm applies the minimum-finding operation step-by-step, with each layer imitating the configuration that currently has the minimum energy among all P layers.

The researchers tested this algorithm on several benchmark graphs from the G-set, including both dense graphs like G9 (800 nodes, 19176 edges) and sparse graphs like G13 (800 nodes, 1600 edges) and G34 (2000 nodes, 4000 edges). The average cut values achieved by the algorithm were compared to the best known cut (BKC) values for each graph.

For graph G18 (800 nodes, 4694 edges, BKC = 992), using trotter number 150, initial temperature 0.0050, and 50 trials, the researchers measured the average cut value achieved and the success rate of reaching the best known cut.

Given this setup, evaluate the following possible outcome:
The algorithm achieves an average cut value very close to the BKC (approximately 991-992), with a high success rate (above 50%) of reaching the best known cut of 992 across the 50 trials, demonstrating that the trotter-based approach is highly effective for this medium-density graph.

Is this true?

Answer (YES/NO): NO